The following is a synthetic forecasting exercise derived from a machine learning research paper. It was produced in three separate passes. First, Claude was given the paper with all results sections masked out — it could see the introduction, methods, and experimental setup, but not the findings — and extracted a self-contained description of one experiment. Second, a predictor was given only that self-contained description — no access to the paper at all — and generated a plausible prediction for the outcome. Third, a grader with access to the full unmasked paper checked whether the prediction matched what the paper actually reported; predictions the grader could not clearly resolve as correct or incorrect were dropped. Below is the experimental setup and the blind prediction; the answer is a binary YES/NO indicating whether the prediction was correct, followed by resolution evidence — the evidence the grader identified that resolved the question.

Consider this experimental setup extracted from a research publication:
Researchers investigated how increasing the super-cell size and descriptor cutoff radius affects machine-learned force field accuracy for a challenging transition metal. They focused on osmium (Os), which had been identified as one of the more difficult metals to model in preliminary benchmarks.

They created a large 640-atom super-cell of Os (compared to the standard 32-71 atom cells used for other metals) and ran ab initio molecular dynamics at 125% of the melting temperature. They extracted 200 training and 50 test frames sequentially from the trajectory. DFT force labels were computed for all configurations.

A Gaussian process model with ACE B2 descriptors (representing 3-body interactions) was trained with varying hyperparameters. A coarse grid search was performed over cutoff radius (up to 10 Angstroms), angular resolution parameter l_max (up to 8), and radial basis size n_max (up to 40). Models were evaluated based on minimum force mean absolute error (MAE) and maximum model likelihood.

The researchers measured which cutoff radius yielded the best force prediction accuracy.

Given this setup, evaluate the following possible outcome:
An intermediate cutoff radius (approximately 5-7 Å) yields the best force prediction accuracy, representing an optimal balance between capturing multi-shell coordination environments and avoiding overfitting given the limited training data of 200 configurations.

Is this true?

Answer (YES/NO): NO